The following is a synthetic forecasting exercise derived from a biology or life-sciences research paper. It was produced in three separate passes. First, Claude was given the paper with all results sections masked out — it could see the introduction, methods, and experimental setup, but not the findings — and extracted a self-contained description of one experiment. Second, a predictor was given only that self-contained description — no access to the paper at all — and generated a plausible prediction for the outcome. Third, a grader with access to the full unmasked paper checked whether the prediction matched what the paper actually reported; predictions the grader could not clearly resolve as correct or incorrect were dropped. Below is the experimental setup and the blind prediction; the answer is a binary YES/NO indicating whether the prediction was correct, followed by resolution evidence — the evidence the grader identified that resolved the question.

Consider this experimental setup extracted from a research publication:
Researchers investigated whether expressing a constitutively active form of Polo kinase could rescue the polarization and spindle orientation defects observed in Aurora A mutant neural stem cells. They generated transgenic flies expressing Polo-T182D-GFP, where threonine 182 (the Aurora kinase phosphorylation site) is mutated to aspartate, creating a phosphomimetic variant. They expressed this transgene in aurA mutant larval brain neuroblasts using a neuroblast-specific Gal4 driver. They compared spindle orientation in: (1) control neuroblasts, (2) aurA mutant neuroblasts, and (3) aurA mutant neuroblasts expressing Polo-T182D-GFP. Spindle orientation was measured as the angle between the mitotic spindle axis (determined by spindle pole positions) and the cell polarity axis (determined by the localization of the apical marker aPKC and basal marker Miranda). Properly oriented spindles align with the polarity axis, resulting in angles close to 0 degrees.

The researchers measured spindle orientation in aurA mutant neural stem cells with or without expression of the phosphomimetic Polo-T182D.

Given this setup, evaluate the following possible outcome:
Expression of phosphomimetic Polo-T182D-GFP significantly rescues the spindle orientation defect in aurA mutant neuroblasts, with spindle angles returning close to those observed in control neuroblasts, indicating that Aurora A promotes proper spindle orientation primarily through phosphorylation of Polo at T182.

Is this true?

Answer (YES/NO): YES